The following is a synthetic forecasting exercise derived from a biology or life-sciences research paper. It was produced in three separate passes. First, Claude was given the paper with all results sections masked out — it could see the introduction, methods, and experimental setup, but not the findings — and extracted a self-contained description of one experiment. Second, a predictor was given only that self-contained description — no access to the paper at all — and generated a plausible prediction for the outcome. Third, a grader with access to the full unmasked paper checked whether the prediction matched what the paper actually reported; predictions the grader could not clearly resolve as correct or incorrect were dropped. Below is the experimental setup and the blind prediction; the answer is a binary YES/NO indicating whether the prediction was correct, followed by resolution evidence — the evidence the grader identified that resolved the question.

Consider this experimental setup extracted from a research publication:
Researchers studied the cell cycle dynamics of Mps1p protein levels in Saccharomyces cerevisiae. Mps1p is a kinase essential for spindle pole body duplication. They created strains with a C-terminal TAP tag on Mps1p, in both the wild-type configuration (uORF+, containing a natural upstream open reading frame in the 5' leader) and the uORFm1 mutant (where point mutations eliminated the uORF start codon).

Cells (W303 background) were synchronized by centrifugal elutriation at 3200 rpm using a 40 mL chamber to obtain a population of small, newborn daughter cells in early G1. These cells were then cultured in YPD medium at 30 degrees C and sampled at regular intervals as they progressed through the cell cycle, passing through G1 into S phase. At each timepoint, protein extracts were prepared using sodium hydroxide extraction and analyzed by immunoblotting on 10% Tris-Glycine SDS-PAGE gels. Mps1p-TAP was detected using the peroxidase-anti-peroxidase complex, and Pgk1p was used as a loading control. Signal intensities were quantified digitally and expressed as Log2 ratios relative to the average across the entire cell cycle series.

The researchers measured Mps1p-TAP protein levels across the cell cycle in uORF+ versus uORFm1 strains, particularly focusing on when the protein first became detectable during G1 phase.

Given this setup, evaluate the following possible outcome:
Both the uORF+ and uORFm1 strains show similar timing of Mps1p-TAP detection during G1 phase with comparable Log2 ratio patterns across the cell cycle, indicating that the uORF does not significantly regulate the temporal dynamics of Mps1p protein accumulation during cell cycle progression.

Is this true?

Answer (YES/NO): NO